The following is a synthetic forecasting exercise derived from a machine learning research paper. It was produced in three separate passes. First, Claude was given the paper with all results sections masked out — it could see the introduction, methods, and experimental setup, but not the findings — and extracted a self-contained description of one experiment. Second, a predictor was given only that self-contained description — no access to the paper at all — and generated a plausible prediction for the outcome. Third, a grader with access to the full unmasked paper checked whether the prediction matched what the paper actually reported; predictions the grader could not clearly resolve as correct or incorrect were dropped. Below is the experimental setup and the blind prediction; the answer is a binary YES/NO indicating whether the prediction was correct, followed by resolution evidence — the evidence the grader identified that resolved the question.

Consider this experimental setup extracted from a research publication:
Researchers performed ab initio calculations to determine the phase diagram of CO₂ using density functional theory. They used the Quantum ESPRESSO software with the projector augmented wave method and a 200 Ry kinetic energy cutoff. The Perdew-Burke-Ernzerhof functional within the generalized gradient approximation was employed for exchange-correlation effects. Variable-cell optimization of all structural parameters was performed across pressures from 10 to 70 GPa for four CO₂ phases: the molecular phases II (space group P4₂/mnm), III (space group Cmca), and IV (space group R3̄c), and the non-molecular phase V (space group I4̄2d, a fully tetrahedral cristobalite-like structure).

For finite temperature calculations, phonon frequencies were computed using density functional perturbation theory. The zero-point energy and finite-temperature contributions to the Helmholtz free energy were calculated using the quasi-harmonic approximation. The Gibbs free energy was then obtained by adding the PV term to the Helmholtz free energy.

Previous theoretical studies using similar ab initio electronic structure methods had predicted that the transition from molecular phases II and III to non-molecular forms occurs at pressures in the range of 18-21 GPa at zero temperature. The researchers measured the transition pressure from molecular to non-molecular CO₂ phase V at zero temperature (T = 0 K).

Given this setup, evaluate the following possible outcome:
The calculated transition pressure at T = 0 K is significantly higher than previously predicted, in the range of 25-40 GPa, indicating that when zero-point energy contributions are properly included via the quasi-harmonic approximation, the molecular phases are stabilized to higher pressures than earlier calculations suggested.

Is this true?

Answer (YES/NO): NO